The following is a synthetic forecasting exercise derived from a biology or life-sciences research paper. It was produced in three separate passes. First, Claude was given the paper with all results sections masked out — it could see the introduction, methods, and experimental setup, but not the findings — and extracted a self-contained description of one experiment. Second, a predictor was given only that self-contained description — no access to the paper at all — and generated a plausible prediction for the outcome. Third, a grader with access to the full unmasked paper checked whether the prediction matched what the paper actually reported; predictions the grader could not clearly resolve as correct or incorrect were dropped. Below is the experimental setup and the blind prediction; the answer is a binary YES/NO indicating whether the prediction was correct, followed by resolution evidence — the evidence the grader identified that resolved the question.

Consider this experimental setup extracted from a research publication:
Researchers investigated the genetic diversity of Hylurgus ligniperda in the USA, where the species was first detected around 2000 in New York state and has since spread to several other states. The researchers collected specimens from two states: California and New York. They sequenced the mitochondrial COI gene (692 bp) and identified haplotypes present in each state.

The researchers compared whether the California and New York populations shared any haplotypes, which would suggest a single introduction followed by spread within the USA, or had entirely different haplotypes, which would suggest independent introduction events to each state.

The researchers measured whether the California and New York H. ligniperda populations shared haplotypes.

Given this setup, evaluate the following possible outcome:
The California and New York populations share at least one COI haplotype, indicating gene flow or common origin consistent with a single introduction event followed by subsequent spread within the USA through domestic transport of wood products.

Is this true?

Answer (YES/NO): NO